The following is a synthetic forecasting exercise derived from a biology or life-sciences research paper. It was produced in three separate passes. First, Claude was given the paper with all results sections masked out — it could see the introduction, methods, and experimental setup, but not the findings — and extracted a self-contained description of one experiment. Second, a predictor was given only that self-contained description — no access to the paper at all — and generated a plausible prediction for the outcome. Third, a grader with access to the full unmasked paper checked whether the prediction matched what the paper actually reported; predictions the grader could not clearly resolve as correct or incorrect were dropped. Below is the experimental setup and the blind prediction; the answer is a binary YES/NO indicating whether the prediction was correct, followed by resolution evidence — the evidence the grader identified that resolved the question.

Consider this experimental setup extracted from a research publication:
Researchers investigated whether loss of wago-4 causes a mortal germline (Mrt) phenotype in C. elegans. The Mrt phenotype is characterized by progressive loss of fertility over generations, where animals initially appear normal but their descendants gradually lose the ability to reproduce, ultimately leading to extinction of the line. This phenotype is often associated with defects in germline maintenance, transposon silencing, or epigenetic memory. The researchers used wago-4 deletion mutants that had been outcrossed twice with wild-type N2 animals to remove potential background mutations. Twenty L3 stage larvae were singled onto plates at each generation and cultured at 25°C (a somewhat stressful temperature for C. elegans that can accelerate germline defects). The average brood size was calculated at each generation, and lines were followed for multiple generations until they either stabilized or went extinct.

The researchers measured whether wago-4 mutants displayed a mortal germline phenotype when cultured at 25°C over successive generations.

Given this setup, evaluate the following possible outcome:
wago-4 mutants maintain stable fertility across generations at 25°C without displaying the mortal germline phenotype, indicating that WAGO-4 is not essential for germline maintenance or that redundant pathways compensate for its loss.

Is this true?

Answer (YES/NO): NO